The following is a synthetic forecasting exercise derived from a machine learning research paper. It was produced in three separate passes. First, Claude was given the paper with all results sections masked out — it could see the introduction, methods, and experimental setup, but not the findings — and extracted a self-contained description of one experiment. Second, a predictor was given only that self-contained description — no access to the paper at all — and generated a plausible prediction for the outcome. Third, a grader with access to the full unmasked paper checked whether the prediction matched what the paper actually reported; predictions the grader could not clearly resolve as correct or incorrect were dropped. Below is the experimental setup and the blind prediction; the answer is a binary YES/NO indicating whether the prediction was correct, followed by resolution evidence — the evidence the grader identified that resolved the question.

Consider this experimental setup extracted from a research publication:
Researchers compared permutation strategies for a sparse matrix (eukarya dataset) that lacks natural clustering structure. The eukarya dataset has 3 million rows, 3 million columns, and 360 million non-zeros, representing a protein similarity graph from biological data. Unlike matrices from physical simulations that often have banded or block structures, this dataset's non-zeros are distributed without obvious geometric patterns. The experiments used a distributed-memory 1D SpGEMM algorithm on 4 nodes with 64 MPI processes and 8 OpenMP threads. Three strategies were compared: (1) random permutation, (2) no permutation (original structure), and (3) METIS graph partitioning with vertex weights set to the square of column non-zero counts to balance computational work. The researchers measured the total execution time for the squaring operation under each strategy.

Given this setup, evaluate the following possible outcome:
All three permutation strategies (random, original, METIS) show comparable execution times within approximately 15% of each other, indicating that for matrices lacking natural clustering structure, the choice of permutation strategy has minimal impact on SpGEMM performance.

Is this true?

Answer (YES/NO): NO